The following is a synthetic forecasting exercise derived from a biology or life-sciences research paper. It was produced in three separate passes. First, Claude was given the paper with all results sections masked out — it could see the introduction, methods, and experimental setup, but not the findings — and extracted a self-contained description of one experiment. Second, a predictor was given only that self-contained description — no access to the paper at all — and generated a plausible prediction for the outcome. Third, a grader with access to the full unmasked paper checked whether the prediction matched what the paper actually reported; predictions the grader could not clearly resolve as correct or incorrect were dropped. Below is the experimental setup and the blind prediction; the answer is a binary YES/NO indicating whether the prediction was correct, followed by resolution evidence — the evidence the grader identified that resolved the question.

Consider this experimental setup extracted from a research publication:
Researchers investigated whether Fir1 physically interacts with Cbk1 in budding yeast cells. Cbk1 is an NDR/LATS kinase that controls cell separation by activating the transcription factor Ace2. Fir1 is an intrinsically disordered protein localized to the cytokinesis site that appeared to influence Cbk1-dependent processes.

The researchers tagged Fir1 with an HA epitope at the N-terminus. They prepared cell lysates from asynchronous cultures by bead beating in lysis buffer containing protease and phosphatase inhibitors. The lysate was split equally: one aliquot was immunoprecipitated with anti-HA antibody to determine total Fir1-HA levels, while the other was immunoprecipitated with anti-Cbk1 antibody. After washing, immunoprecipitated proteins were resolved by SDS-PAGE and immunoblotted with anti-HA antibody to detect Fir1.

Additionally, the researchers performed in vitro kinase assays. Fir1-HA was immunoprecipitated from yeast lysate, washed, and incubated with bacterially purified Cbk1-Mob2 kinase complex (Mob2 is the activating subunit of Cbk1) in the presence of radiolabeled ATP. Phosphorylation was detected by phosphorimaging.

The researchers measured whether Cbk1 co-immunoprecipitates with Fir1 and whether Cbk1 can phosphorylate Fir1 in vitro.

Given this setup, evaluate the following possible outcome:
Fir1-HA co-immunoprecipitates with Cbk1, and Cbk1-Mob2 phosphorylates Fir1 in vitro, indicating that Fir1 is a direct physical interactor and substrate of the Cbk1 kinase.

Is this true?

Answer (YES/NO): YES